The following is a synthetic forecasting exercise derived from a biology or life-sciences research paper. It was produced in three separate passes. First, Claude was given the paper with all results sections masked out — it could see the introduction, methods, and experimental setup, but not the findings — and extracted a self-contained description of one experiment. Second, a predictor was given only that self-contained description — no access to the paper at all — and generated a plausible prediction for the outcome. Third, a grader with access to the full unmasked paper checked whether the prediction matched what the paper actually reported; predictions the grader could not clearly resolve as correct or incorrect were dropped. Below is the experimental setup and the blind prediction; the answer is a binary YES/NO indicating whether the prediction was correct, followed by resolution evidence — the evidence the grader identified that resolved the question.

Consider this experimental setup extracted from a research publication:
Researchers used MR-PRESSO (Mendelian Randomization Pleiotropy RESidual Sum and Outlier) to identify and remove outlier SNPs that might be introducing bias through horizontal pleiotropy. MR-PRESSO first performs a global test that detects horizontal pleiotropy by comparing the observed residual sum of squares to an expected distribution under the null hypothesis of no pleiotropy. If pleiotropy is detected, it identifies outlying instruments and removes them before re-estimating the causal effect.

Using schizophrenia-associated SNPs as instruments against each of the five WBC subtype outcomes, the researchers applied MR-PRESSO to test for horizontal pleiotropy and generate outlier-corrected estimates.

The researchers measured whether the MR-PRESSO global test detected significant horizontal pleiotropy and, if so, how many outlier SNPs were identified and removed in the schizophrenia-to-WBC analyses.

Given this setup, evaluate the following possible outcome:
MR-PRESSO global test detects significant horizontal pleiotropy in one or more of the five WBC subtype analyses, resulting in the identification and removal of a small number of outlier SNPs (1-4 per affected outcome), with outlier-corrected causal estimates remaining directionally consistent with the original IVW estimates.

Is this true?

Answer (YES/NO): YES